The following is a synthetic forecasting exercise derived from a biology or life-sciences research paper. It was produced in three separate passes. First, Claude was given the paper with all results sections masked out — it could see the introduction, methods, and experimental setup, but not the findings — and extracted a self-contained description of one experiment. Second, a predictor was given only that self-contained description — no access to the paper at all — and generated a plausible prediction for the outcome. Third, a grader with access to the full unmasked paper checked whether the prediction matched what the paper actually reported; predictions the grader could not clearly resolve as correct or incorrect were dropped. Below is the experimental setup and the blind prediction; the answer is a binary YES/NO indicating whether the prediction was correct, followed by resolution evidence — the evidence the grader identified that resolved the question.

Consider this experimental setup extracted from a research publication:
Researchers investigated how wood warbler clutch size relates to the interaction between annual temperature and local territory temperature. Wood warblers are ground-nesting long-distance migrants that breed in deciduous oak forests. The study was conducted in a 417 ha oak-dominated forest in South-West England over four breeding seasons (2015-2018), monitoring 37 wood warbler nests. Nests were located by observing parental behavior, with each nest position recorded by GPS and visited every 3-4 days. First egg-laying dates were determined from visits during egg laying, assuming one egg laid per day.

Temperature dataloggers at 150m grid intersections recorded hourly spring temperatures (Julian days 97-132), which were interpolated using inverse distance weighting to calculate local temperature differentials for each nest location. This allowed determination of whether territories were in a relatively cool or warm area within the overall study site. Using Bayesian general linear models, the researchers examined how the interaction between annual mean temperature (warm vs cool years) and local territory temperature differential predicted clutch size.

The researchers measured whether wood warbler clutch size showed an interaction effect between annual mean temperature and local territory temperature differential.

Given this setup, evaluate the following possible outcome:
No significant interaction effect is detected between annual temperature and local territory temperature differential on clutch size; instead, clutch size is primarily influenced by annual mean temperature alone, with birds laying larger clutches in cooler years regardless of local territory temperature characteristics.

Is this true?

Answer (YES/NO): NO